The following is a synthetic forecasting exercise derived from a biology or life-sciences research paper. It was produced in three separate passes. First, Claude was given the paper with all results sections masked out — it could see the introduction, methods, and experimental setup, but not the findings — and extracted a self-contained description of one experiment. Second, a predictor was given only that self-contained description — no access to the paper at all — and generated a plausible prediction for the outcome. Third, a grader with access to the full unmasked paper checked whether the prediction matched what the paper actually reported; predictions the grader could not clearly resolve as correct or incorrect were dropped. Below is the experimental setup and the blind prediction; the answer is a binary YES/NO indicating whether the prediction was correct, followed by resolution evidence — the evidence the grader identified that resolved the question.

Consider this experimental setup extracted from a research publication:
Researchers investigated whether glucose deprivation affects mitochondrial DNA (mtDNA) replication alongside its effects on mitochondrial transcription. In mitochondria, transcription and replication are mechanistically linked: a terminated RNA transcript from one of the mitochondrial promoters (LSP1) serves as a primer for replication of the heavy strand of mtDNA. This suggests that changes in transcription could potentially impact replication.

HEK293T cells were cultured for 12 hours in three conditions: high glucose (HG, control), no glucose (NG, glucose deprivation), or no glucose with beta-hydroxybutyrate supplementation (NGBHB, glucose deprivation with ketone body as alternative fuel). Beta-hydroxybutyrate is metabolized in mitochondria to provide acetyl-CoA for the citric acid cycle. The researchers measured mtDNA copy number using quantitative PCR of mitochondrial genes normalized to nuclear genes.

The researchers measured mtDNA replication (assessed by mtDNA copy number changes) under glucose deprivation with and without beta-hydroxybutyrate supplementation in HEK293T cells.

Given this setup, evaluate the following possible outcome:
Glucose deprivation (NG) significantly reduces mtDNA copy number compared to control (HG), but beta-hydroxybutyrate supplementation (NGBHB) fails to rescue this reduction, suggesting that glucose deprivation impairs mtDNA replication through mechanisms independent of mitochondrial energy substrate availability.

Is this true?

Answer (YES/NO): NO